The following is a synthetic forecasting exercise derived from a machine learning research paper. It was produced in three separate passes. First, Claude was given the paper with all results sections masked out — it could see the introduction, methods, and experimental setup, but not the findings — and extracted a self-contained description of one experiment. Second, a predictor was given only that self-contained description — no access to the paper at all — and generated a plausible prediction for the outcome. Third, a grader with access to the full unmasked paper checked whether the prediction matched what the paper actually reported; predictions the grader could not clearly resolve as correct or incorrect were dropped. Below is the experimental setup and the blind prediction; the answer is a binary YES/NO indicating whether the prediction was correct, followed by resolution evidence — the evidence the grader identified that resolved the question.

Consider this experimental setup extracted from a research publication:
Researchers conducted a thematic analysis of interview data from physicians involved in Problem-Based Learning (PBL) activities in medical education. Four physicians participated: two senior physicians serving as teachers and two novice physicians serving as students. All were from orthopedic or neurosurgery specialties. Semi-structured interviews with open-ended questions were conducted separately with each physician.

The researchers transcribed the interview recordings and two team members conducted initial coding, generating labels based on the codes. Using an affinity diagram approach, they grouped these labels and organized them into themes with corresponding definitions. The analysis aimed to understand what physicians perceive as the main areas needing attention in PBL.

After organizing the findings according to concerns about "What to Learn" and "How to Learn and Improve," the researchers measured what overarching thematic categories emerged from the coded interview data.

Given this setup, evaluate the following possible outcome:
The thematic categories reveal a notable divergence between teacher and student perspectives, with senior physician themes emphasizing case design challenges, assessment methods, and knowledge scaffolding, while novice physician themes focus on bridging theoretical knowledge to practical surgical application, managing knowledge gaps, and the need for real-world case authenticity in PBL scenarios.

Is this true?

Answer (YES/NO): NO